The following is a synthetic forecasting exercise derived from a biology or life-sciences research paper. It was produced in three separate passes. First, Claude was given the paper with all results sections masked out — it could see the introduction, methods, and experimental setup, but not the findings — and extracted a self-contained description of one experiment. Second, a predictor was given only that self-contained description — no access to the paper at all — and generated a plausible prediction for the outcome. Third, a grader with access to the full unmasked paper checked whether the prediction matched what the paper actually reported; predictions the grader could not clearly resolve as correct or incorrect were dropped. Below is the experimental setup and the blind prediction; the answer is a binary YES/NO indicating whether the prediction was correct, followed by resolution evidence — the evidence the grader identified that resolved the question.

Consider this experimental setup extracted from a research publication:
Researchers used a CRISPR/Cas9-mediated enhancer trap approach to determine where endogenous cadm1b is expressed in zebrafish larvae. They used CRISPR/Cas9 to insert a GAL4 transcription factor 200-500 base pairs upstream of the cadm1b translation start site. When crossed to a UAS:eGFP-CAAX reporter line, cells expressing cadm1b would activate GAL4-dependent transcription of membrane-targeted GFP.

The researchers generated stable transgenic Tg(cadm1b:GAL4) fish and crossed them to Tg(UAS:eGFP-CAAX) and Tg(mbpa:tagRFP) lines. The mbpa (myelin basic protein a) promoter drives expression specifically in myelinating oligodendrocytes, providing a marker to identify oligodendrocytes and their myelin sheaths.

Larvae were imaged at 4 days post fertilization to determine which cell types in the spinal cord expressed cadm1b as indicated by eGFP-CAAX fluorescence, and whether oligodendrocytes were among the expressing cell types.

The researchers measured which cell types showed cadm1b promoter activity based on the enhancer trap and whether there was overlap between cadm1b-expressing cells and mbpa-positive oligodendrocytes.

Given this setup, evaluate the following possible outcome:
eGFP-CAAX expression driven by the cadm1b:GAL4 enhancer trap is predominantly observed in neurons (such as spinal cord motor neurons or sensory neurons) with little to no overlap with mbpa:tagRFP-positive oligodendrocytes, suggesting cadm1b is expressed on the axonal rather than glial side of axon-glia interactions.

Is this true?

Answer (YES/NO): NO